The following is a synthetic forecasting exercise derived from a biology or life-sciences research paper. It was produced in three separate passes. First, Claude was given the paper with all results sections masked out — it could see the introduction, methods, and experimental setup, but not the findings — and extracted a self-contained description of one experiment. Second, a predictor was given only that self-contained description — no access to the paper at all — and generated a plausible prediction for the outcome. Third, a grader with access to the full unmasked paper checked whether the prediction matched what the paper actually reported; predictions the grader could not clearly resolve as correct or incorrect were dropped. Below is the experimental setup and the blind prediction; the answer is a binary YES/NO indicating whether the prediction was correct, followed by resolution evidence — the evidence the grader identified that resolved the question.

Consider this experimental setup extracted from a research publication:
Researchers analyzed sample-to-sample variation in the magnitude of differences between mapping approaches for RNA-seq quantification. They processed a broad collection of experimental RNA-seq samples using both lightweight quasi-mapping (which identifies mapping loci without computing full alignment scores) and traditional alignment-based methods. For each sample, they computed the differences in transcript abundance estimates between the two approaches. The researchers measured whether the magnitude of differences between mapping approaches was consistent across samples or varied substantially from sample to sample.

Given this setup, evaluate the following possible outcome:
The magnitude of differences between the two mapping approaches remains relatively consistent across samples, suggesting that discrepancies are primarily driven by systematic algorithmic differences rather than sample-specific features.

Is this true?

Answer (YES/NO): NO